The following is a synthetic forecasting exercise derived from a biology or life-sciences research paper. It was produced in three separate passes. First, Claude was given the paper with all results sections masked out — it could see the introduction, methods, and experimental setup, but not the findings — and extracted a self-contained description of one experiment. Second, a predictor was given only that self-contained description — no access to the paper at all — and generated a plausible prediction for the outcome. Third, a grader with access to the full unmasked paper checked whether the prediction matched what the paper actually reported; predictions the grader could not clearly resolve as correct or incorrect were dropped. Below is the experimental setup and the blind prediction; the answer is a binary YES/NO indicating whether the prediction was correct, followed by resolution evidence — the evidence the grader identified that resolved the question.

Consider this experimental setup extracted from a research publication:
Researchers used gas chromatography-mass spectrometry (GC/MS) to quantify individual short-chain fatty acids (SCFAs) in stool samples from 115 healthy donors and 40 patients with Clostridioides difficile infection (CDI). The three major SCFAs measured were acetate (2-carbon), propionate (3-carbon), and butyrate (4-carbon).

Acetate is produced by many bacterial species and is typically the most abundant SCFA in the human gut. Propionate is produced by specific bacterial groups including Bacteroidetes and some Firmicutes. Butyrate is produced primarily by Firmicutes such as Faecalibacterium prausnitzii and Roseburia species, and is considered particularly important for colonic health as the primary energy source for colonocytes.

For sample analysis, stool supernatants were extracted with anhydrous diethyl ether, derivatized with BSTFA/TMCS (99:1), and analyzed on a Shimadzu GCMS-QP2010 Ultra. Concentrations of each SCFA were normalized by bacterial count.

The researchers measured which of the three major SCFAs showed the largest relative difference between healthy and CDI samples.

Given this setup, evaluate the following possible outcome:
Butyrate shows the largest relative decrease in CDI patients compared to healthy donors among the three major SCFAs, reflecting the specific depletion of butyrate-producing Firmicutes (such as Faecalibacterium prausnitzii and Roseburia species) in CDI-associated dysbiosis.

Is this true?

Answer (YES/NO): YES